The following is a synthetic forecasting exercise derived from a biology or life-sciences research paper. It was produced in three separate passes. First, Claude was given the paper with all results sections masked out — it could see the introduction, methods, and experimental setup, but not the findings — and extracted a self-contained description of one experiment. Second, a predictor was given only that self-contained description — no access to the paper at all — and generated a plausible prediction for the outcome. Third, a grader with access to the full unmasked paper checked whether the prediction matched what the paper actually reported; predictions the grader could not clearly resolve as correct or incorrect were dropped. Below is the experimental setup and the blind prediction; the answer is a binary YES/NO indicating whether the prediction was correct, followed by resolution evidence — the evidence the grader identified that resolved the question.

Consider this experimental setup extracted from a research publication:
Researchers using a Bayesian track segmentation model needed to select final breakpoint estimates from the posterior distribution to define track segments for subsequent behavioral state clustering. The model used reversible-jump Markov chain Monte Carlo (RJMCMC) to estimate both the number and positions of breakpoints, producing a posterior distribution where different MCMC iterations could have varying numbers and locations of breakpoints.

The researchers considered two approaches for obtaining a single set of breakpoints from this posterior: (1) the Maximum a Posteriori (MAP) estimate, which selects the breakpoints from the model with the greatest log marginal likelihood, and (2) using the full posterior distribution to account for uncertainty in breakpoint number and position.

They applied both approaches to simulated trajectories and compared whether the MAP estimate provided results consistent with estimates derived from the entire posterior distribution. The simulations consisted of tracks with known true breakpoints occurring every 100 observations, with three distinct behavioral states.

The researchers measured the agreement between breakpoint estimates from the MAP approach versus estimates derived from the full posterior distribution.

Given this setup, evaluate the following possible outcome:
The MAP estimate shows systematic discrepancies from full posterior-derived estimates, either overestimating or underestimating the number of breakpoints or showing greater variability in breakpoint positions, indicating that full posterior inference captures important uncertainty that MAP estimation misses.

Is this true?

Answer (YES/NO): NO